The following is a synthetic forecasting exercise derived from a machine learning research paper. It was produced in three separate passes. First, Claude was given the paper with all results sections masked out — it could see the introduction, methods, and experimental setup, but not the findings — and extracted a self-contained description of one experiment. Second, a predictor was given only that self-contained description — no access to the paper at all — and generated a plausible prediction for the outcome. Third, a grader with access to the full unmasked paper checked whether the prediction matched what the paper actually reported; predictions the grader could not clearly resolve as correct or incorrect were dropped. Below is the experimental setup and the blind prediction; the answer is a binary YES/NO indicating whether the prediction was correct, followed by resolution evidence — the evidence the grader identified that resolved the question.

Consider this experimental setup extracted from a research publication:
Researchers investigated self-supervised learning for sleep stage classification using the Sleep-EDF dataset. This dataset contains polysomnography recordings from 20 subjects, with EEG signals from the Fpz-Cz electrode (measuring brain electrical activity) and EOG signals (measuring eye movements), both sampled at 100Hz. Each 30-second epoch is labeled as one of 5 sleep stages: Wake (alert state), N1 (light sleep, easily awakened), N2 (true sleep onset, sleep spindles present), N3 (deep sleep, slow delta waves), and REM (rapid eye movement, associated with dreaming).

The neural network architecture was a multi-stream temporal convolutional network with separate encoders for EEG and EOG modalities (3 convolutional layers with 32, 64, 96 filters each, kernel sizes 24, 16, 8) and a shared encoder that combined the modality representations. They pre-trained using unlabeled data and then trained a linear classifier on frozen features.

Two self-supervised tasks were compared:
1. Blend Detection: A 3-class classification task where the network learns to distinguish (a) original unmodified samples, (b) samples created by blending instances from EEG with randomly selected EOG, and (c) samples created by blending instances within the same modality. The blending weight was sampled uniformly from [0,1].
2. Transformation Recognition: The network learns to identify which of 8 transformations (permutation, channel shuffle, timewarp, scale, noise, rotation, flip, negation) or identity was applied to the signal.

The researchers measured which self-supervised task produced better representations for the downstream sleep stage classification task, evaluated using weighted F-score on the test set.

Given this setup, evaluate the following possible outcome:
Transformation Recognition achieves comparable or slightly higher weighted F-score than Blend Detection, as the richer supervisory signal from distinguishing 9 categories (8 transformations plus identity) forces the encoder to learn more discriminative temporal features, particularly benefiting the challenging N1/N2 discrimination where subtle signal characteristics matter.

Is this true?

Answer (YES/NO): YES